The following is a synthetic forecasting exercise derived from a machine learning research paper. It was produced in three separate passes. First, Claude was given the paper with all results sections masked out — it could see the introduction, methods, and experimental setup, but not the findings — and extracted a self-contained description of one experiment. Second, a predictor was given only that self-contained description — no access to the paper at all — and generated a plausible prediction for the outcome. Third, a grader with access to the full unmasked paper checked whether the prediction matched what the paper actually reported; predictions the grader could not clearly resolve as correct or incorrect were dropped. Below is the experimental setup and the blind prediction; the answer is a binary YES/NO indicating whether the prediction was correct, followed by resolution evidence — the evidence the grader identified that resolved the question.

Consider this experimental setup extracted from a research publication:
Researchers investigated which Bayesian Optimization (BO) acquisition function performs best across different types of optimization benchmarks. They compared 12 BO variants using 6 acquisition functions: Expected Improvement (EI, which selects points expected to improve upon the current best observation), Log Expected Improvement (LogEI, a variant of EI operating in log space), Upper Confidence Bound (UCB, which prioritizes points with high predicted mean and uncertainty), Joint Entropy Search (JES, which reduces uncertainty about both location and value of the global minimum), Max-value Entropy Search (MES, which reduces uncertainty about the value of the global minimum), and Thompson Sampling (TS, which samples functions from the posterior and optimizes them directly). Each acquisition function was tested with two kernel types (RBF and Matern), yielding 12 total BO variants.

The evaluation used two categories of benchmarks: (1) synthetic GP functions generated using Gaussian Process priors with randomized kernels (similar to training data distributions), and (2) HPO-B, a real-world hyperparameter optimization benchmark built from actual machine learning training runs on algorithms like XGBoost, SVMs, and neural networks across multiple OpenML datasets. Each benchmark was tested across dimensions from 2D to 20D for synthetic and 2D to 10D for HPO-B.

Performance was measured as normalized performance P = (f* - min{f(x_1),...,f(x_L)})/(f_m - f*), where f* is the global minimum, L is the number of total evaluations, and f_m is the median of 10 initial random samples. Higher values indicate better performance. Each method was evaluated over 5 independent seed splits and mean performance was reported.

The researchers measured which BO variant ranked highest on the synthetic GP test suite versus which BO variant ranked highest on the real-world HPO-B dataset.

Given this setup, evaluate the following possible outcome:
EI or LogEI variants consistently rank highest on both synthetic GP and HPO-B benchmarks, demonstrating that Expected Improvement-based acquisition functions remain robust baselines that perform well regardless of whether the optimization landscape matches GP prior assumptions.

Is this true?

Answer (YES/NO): NO